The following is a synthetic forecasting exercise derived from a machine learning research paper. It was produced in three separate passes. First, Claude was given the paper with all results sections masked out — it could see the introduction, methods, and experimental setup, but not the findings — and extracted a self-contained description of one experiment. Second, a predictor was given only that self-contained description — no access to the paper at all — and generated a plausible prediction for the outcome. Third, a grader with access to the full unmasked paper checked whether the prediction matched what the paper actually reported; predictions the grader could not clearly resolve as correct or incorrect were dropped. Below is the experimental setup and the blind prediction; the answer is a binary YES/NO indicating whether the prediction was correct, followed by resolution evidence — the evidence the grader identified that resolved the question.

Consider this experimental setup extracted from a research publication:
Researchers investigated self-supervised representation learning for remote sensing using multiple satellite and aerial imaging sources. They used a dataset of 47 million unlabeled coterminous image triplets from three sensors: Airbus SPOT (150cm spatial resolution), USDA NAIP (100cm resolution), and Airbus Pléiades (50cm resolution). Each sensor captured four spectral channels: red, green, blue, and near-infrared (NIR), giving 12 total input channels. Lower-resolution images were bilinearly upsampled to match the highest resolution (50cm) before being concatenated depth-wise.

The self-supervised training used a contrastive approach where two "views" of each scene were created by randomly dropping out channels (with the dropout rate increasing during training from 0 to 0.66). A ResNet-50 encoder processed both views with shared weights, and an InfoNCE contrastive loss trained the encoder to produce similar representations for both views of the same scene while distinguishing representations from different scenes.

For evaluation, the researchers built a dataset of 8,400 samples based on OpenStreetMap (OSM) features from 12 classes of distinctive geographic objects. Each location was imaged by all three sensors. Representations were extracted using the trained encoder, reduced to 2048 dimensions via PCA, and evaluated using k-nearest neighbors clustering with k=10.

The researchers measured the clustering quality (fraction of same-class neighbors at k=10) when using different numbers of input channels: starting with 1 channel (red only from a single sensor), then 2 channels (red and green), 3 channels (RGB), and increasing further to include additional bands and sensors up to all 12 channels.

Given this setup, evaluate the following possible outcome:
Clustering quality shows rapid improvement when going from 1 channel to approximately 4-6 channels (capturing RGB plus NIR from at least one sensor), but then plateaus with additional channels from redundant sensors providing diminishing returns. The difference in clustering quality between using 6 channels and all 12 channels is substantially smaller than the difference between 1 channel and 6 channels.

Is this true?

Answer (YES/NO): NO